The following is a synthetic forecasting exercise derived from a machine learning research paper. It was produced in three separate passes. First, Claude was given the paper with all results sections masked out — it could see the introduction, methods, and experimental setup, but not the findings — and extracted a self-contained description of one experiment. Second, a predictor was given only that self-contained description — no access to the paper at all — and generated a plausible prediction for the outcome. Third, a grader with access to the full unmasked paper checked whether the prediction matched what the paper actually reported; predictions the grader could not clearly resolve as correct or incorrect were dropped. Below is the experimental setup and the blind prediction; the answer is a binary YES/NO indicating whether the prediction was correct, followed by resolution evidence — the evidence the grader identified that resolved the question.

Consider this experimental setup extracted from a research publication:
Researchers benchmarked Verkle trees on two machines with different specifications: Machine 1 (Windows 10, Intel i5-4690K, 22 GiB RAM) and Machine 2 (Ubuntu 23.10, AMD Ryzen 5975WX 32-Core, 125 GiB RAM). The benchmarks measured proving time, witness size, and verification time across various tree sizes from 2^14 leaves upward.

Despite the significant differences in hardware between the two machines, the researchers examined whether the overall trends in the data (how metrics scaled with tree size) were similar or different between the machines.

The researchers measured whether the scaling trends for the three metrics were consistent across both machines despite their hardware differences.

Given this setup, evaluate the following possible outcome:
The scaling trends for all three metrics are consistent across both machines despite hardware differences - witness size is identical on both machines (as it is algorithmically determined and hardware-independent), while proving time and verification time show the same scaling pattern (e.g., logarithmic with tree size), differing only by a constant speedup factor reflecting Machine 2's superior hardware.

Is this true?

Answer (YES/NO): NO